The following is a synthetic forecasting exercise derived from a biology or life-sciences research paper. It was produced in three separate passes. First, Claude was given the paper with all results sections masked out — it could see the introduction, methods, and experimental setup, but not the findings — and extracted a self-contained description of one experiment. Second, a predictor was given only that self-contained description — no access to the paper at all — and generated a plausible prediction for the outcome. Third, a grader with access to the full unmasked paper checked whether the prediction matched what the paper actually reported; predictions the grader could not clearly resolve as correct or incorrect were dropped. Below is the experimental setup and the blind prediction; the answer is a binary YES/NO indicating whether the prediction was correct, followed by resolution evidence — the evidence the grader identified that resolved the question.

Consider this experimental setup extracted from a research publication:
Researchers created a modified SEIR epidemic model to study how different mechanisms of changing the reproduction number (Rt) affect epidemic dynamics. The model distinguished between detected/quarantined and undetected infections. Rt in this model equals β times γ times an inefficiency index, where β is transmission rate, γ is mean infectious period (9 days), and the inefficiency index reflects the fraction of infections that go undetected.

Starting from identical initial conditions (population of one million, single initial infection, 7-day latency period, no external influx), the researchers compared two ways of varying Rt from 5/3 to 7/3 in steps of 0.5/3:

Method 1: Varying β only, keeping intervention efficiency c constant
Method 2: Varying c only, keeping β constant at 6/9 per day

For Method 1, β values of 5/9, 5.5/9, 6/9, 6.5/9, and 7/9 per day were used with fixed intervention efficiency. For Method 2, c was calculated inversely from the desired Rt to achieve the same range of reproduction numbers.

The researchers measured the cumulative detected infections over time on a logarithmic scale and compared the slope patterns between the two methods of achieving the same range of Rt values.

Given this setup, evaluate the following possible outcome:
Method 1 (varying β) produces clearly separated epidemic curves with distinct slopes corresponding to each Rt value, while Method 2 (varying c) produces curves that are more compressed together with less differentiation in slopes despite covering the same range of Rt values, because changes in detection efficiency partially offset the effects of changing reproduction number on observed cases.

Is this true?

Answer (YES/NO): NO